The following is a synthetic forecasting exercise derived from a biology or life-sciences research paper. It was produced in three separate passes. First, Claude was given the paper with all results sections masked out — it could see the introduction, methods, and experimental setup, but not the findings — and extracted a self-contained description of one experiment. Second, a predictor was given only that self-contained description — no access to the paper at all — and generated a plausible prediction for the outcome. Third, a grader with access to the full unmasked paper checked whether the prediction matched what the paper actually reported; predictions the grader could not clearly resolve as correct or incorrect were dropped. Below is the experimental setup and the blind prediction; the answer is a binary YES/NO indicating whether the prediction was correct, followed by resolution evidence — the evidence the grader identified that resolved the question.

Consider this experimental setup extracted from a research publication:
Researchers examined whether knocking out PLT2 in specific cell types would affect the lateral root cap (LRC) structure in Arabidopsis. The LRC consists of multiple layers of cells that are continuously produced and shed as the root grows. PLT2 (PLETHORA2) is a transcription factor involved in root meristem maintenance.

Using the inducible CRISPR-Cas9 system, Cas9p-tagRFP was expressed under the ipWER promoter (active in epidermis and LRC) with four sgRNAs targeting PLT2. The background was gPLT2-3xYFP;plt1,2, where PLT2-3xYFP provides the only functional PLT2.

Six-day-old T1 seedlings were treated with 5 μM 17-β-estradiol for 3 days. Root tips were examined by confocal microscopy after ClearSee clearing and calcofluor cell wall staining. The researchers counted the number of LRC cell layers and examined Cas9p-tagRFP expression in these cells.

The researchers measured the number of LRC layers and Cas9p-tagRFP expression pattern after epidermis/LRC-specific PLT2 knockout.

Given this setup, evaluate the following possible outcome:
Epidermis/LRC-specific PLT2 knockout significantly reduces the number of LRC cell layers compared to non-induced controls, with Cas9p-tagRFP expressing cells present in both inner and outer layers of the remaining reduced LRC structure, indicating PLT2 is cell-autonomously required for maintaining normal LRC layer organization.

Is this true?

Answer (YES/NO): NO